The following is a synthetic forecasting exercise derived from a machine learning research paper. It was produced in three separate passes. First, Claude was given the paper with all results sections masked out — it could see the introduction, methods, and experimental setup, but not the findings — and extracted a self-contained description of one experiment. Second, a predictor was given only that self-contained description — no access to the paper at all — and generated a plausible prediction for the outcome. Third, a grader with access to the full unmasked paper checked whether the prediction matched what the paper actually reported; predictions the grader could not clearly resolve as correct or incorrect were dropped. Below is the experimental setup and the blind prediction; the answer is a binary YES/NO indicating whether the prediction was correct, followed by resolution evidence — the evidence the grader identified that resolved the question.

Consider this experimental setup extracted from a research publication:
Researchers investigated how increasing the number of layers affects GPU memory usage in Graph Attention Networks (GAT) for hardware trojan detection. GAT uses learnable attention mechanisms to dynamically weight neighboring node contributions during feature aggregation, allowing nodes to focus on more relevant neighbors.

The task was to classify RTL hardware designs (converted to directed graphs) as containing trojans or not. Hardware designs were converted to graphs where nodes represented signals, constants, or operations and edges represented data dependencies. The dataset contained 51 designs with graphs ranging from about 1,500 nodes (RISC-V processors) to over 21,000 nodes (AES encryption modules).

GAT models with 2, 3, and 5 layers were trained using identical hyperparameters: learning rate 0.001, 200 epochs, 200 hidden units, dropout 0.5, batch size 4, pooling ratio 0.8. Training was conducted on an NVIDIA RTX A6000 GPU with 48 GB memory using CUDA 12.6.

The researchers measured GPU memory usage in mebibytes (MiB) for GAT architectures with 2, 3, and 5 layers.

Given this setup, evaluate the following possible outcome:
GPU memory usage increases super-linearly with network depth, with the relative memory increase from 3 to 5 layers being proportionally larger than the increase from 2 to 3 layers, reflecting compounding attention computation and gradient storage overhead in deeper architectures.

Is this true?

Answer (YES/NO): NO